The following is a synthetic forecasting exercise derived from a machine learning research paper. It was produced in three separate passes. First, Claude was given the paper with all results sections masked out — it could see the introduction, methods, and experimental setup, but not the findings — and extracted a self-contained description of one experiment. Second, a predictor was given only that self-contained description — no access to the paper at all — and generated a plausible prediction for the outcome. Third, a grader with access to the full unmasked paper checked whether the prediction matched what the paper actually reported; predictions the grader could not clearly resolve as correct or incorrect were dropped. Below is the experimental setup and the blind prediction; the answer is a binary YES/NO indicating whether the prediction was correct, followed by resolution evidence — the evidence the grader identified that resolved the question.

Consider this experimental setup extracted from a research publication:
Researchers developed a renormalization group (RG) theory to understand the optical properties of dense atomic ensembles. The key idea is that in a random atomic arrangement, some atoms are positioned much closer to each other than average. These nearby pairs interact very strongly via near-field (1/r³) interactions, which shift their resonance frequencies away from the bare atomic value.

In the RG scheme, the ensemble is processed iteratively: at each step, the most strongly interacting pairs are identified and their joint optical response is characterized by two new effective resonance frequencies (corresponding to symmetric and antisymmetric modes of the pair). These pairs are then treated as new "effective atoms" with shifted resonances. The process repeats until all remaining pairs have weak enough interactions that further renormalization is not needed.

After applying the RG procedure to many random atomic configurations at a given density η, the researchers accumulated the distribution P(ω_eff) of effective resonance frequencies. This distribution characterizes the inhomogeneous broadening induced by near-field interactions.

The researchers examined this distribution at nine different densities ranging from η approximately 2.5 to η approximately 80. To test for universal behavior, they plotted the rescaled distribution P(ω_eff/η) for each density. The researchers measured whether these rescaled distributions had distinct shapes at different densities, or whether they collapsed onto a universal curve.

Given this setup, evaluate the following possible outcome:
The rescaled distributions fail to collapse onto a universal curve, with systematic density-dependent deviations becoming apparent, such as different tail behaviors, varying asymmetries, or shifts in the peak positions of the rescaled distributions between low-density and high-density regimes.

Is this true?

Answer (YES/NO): NO